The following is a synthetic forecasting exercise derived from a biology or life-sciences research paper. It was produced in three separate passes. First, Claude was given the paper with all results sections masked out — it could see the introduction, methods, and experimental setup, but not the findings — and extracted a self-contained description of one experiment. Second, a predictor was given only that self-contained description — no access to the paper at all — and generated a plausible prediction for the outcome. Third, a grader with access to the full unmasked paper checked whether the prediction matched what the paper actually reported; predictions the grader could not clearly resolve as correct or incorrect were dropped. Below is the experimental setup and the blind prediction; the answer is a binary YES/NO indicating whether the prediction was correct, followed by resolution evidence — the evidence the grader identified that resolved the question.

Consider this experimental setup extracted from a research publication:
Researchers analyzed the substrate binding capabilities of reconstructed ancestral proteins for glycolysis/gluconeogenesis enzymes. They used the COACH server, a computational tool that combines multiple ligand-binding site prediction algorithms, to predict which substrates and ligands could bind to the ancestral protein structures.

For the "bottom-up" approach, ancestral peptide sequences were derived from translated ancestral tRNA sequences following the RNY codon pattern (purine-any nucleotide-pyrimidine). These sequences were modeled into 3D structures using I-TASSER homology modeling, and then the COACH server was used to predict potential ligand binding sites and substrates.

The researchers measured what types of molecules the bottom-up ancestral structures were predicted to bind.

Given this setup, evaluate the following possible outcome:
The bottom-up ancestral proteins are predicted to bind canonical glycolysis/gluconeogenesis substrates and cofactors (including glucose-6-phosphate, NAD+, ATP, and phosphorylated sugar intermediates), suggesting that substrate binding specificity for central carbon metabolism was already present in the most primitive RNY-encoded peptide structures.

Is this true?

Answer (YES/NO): NO